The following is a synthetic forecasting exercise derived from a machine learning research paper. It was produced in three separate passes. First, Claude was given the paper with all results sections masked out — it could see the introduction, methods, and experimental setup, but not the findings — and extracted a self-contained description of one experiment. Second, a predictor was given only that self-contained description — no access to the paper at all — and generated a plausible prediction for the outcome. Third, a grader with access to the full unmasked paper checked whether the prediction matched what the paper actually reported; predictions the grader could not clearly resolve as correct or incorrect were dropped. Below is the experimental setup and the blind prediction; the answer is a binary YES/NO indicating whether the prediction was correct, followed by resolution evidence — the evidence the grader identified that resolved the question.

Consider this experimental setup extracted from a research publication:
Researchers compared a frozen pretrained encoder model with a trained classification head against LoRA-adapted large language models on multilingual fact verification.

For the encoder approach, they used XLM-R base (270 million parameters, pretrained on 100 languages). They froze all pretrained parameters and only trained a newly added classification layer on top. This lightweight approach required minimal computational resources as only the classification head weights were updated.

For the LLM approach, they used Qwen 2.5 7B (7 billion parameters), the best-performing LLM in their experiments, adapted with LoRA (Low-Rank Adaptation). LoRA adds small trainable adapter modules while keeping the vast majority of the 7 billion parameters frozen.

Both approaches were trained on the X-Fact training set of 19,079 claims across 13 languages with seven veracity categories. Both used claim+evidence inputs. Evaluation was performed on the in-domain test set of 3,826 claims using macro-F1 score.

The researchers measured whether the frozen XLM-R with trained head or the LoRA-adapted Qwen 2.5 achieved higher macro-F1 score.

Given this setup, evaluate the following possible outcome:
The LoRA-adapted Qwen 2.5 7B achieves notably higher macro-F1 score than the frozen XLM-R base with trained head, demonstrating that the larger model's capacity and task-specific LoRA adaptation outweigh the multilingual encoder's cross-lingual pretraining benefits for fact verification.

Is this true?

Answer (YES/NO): NO